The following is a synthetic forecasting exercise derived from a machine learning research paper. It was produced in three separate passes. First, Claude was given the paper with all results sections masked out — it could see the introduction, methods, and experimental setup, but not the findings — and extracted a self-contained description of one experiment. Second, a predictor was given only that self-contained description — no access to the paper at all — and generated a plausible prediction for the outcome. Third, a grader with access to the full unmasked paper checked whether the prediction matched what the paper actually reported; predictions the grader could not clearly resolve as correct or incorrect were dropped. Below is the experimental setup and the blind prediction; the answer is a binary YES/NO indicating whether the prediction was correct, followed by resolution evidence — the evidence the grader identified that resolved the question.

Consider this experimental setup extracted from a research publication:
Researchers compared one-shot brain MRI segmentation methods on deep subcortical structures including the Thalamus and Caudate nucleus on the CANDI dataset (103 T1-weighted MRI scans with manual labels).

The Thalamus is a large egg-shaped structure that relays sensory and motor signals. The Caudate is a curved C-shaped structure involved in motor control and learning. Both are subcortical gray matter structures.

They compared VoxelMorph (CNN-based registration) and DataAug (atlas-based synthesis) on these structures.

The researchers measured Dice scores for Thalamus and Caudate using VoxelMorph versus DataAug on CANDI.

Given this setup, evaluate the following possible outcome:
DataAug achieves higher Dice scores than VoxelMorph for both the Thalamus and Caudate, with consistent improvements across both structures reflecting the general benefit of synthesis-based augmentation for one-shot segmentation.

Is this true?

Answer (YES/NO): YES